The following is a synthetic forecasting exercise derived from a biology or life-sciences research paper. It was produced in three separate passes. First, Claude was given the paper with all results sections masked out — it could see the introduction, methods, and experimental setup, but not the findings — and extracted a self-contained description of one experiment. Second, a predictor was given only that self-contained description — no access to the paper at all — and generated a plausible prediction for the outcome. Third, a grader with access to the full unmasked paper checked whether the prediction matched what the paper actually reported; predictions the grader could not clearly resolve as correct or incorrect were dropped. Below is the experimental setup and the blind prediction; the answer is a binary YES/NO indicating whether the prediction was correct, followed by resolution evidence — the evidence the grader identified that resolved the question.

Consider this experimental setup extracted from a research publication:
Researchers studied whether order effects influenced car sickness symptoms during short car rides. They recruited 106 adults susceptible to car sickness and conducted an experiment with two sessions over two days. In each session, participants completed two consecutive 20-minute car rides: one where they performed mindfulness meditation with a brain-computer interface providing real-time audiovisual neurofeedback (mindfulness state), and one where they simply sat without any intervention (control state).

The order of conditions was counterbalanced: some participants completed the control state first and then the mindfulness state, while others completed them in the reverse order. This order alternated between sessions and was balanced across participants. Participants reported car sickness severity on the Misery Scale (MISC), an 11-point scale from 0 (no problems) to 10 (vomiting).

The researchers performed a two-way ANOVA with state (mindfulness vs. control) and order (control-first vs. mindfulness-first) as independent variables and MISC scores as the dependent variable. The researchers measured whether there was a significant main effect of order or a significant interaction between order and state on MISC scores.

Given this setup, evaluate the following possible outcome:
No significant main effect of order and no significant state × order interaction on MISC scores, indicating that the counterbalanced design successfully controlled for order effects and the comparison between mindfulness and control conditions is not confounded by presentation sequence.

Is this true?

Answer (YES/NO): NO